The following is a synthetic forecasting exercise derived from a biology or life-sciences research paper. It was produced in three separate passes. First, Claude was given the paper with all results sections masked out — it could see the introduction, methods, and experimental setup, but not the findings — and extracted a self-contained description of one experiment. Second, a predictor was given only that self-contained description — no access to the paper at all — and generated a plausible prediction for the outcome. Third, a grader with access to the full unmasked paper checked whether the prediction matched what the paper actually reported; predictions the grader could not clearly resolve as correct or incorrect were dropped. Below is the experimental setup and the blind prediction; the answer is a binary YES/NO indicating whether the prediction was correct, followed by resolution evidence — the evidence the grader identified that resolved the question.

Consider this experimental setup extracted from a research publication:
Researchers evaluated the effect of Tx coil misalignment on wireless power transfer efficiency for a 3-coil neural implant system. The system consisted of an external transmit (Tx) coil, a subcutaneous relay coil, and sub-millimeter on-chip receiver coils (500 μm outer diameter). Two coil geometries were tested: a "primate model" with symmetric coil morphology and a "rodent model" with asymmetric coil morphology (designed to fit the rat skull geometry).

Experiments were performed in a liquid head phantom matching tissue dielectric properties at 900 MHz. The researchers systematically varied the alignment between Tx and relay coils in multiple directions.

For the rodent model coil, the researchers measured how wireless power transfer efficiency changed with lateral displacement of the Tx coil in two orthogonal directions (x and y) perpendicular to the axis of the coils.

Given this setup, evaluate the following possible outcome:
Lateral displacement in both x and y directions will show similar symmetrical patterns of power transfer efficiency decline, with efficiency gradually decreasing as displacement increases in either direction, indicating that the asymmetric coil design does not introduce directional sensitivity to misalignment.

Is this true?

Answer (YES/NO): NO